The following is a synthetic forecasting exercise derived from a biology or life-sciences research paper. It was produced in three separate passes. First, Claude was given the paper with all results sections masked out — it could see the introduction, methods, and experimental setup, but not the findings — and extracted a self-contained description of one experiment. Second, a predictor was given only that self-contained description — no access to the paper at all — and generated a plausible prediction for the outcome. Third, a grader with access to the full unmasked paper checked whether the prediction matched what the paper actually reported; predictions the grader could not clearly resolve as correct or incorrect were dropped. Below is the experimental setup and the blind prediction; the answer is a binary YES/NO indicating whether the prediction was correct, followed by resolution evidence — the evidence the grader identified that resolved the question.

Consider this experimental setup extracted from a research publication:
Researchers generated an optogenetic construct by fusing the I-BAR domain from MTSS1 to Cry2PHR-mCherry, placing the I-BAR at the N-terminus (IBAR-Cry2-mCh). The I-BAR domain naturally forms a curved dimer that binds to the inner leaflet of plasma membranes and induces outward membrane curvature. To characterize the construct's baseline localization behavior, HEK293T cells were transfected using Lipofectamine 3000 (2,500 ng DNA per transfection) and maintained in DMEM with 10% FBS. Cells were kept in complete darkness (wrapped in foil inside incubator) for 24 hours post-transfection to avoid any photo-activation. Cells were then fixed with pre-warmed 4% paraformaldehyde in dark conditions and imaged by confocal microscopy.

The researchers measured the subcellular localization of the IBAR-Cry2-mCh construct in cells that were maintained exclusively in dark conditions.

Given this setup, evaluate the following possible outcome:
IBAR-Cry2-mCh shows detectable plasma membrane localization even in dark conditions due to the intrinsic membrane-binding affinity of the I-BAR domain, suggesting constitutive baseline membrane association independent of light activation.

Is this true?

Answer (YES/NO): YES